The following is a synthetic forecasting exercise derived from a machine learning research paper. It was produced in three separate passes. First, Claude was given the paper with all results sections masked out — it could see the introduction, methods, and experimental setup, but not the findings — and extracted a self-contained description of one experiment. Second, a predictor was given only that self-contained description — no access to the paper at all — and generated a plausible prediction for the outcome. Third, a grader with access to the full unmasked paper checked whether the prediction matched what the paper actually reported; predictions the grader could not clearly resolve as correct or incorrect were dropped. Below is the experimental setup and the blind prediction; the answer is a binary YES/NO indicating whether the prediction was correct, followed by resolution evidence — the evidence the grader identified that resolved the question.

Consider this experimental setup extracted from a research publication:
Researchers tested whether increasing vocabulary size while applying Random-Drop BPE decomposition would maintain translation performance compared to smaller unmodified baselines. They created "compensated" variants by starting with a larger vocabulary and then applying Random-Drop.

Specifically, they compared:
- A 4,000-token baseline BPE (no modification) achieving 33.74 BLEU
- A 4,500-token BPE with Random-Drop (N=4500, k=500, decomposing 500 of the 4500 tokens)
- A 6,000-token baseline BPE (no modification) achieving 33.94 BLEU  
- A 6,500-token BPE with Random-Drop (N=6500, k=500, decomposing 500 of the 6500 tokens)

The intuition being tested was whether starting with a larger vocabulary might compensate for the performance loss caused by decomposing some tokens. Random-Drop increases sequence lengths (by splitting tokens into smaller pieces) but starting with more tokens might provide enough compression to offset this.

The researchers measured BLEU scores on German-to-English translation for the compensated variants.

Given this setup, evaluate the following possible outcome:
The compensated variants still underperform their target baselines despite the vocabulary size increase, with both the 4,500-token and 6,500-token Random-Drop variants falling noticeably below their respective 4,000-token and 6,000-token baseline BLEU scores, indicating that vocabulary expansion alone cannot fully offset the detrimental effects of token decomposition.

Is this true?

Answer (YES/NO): NO